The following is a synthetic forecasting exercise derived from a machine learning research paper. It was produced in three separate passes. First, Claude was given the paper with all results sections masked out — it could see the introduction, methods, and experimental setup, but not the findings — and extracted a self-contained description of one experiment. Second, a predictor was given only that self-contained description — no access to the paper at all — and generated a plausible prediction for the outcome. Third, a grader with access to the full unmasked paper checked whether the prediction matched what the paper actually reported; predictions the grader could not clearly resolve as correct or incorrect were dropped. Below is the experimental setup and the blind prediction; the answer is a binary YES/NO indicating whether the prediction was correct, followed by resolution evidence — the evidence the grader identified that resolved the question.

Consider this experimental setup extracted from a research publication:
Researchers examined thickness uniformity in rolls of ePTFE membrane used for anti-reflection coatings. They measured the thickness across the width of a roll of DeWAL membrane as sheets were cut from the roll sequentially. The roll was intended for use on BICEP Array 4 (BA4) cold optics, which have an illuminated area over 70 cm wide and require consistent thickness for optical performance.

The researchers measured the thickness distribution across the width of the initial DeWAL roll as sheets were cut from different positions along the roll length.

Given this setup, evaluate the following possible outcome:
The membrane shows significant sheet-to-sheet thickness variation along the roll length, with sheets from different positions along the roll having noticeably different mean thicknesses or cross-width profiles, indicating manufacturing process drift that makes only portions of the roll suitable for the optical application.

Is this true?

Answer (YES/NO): NO